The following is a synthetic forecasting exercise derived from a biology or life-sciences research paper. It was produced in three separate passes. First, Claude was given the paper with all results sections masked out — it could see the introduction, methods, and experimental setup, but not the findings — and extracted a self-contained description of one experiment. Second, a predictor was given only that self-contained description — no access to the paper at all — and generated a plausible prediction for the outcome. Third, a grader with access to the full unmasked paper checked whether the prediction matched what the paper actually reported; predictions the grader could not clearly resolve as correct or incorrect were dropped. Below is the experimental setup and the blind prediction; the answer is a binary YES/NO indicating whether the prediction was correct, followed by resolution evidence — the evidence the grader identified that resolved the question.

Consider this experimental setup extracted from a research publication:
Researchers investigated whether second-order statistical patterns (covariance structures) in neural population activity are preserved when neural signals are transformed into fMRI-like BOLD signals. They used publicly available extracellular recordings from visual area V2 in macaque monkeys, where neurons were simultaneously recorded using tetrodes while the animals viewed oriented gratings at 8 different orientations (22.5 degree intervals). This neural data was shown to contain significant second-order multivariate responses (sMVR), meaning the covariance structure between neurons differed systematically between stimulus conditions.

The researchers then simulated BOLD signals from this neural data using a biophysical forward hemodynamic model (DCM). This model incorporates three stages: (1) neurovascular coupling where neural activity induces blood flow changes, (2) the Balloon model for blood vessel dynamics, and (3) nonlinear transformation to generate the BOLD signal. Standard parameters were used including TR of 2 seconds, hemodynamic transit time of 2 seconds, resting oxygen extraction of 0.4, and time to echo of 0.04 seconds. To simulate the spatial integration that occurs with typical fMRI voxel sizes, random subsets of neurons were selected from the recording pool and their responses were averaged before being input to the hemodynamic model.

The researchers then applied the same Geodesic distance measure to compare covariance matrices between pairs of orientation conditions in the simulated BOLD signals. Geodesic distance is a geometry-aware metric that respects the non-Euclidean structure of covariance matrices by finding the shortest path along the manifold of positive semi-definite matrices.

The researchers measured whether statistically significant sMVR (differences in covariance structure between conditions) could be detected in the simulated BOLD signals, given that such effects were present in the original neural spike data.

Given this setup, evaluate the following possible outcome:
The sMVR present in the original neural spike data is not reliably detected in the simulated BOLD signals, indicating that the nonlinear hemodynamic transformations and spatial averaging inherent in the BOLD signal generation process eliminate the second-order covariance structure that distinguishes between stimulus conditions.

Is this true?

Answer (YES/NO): YES